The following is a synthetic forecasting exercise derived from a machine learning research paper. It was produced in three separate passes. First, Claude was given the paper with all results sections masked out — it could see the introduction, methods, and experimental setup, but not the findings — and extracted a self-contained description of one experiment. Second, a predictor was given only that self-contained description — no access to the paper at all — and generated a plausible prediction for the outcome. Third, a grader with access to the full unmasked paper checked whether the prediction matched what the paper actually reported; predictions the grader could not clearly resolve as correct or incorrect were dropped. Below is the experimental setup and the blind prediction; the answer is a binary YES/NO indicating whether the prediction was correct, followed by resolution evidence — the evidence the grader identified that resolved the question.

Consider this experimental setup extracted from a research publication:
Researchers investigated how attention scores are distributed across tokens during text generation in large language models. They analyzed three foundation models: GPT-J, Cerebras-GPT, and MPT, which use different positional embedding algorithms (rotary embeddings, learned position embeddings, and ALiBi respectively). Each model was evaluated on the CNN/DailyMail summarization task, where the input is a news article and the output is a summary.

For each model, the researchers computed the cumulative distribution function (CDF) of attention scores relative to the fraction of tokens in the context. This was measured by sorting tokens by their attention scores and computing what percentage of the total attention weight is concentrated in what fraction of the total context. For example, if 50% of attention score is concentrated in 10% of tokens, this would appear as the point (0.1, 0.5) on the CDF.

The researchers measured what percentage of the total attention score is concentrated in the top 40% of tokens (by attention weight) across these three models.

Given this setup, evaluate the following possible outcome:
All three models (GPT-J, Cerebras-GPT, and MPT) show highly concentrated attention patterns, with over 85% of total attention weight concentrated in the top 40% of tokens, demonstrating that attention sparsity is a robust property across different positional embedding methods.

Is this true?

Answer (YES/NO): YES